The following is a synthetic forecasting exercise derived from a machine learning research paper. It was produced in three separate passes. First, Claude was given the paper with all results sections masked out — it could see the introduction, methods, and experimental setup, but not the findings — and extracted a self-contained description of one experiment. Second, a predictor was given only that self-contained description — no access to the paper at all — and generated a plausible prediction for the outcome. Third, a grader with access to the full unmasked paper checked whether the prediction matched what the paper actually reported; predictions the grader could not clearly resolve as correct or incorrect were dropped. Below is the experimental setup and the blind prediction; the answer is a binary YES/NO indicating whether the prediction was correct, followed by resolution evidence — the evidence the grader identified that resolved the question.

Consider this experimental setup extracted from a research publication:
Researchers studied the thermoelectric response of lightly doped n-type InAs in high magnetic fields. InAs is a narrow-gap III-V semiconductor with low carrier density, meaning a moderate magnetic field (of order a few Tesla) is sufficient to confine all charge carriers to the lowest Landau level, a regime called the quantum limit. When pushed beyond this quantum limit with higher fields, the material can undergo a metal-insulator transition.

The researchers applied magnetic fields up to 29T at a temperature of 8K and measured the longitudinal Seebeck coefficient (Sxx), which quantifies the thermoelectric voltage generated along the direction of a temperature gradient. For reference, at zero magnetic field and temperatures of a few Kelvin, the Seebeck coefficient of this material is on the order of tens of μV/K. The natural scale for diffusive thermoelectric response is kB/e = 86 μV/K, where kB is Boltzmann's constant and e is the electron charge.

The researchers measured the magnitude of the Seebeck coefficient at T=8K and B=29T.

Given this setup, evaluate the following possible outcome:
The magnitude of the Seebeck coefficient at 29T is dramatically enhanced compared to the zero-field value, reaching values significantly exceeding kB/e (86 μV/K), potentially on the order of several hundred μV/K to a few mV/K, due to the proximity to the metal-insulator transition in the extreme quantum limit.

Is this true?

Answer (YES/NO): NO